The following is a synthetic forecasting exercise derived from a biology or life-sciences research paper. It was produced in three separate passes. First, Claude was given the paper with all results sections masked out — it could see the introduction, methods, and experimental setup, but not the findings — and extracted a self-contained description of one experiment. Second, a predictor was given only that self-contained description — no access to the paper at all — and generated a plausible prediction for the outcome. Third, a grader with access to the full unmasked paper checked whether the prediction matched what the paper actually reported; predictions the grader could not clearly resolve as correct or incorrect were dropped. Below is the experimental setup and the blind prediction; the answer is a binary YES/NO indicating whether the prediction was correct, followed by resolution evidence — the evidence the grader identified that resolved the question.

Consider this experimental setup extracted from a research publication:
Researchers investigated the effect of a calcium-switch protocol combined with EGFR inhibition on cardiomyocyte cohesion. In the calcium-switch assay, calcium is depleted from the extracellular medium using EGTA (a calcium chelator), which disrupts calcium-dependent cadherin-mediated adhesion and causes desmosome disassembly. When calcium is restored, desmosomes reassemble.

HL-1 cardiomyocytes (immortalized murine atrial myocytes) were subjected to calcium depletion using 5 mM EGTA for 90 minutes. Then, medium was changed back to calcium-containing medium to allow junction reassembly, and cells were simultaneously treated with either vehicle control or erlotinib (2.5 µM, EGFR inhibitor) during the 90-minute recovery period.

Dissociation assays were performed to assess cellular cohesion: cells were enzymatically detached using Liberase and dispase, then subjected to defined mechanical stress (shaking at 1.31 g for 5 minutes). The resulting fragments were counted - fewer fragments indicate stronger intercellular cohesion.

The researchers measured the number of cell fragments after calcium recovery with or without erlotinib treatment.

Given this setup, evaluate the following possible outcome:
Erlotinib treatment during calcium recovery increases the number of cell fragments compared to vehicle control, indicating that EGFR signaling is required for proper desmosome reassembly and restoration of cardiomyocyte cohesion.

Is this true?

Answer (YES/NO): NO